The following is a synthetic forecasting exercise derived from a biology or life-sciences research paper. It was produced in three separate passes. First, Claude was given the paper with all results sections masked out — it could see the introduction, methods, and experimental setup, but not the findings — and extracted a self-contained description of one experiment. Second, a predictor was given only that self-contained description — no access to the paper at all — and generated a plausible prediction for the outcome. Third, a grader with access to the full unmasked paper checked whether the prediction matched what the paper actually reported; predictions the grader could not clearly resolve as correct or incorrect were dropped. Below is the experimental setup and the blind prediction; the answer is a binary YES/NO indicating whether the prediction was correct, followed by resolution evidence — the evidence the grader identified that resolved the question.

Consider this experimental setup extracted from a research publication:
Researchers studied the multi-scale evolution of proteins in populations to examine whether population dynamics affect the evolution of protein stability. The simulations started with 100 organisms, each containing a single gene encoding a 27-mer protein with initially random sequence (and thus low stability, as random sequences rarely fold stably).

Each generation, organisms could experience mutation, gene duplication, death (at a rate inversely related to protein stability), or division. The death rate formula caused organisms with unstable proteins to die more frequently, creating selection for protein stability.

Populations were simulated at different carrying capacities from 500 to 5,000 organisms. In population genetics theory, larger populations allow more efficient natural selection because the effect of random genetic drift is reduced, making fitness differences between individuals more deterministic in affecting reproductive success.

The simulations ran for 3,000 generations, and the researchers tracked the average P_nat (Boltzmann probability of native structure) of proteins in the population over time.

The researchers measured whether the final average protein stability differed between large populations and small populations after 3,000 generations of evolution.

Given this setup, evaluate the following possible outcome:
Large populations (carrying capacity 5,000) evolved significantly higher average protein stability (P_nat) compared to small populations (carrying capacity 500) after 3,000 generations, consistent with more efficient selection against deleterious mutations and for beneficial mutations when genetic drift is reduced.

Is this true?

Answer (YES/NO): YES